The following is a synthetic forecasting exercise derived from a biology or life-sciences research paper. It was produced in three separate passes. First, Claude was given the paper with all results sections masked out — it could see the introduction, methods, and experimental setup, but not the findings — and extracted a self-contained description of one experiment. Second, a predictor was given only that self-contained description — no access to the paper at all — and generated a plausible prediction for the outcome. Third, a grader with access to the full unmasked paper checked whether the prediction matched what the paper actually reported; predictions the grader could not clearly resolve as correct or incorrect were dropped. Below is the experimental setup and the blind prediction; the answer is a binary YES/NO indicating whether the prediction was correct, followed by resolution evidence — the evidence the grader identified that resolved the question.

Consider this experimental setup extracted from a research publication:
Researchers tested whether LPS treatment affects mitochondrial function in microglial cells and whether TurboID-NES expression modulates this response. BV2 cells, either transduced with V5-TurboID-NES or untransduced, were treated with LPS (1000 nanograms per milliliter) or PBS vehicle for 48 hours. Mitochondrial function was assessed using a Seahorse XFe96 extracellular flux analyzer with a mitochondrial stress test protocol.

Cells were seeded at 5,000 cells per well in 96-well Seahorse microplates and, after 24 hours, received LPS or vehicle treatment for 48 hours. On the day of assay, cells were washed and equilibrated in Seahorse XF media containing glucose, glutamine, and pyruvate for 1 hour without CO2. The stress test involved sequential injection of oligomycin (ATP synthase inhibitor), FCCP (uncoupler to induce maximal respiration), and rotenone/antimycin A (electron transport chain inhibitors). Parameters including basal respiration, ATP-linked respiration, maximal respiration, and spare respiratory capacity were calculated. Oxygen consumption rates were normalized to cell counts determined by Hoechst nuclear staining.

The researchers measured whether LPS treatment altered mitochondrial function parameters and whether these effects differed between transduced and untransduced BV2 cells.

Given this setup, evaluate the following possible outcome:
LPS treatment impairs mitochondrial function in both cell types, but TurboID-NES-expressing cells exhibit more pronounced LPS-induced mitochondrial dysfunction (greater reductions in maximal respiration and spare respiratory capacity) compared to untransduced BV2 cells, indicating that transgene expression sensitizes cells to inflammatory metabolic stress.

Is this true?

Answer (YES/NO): NO